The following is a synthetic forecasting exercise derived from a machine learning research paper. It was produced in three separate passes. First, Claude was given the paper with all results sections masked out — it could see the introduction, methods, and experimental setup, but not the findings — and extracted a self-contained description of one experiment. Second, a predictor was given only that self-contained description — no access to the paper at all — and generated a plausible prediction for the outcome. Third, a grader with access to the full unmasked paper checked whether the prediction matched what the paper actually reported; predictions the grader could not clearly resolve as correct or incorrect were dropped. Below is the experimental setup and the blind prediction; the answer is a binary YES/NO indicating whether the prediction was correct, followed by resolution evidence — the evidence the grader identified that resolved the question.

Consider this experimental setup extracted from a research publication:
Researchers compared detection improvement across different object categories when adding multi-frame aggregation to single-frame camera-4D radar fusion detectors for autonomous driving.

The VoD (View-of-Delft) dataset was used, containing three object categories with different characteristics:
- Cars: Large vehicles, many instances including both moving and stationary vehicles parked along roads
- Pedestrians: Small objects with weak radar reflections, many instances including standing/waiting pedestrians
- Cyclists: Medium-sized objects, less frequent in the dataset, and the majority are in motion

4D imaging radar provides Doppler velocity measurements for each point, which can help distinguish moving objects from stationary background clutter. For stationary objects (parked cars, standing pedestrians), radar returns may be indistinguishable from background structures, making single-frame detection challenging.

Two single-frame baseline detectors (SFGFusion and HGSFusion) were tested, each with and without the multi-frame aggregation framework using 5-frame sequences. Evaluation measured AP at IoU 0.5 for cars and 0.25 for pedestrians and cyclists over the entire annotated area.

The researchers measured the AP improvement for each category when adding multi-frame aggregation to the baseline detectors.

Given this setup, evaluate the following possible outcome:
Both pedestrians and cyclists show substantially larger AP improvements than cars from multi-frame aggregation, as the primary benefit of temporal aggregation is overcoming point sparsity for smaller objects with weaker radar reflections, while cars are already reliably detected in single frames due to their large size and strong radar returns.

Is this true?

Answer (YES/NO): NO